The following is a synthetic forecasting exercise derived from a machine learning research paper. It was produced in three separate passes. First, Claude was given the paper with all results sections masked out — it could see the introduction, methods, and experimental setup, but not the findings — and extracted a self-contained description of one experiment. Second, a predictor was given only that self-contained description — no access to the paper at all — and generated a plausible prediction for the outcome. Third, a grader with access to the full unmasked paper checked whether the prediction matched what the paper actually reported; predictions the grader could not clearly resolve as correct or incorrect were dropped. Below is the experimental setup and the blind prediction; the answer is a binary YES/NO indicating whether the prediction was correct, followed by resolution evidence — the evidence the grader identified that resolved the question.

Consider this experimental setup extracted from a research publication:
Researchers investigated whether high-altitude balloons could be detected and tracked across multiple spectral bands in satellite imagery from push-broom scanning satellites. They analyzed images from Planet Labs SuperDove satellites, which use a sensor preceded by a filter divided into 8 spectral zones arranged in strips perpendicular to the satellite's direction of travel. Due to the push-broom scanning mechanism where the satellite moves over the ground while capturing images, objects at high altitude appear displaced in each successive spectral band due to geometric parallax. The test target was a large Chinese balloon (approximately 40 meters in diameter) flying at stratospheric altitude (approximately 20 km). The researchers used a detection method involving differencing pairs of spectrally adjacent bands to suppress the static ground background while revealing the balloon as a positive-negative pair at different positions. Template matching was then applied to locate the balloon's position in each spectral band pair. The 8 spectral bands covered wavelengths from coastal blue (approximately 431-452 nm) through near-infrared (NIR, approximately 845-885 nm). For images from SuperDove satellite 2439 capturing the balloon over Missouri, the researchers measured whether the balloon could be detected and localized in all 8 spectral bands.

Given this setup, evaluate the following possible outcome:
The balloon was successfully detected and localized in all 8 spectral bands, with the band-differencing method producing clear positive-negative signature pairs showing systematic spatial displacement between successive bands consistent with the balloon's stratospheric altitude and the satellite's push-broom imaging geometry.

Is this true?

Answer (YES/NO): YES